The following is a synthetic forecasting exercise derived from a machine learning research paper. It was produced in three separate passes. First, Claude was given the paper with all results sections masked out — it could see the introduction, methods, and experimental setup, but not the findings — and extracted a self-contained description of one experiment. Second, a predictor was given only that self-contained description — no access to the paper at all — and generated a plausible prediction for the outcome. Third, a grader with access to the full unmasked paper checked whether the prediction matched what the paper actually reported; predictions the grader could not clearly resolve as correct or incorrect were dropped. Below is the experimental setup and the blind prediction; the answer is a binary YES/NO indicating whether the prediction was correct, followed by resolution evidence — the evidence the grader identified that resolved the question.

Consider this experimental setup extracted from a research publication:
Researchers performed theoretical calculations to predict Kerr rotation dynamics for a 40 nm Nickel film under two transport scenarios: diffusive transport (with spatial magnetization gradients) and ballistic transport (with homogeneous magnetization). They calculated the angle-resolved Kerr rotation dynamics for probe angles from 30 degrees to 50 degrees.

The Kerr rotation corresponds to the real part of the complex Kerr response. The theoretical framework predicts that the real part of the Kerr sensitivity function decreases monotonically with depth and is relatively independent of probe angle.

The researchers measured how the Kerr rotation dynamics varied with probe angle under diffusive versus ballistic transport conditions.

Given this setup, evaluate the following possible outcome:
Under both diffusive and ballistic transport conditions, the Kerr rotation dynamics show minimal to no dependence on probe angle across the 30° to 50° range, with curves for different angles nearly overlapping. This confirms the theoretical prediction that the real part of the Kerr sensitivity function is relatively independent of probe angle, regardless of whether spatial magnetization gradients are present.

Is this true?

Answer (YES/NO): YES